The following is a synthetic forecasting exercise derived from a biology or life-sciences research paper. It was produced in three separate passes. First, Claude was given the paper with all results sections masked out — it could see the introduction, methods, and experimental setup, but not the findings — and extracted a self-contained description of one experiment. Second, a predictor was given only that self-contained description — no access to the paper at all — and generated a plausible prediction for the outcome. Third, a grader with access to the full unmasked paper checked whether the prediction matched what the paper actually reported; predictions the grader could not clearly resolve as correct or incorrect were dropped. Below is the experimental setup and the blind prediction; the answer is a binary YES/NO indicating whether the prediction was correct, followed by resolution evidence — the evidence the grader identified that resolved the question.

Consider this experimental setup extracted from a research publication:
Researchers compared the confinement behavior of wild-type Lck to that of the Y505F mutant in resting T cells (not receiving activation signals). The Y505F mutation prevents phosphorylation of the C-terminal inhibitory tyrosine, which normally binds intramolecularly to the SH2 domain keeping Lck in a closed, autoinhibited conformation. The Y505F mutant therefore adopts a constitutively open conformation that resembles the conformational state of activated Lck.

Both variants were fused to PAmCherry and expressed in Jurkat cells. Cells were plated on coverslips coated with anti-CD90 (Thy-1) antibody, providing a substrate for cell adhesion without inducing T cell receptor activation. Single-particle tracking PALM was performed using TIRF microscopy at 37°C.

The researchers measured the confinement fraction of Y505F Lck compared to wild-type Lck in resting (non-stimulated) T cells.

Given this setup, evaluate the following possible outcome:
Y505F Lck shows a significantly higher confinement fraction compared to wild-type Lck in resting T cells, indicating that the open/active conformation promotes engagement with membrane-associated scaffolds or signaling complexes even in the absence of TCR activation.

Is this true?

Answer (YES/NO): YES